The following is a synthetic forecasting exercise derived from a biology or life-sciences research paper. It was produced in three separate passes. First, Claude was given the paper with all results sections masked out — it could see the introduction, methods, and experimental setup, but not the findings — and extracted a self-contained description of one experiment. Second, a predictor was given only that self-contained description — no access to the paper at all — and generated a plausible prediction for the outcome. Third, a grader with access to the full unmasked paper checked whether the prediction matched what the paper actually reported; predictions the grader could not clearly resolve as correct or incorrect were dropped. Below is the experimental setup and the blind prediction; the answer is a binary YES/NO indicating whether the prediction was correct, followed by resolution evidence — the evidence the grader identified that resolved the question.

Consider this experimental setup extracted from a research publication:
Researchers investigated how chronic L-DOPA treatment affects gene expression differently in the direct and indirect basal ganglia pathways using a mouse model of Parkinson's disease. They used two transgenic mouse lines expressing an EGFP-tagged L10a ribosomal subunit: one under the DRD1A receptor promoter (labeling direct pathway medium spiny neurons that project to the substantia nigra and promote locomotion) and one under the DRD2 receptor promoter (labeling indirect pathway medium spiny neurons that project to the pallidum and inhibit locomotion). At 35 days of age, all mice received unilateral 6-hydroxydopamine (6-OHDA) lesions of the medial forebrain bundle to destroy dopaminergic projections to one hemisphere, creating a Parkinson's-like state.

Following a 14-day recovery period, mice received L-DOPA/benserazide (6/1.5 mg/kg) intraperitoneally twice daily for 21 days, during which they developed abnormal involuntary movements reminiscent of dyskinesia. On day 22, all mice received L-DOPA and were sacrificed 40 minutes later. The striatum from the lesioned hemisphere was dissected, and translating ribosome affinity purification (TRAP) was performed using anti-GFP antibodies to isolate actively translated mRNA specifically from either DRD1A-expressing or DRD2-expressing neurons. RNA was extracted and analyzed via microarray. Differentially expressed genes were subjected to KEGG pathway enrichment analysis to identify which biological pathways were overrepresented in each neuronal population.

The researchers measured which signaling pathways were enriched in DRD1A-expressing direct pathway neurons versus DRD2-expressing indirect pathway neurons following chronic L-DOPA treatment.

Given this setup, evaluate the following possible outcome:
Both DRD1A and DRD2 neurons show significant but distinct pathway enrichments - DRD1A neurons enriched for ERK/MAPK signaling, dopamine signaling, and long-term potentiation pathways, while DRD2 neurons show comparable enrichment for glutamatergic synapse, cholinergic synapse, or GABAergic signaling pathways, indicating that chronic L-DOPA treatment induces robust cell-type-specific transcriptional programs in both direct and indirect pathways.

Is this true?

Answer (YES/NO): NO